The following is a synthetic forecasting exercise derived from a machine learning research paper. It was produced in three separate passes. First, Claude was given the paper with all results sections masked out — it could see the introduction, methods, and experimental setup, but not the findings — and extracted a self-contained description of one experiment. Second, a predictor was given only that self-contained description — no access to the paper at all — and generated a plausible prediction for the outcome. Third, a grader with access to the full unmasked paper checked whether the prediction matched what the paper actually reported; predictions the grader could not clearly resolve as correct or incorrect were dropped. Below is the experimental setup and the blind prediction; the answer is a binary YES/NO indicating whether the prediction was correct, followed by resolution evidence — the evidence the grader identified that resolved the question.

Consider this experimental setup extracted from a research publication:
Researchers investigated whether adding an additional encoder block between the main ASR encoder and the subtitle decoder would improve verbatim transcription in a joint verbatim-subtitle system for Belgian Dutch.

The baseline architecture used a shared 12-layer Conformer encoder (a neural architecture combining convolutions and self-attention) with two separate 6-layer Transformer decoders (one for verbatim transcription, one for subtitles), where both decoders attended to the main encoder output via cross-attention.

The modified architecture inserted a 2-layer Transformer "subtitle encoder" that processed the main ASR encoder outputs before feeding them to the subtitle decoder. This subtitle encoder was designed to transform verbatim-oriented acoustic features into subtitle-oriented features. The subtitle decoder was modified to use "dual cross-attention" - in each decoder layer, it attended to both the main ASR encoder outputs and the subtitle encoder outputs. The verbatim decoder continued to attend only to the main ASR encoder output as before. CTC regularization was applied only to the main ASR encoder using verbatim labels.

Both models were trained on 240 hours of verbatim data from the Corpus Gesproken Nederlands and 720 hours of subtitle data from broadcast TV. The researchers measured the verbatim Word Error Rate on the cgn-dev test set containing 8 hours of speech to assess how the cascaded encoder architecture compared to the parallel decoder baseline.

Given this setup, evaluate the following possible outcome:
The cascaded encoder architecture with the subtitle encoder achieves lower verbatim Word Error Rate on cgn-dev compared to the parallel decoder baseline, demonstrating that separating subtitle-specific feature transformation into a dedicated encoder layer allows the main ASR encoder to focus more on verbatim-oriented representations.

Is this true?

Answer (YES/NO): YES